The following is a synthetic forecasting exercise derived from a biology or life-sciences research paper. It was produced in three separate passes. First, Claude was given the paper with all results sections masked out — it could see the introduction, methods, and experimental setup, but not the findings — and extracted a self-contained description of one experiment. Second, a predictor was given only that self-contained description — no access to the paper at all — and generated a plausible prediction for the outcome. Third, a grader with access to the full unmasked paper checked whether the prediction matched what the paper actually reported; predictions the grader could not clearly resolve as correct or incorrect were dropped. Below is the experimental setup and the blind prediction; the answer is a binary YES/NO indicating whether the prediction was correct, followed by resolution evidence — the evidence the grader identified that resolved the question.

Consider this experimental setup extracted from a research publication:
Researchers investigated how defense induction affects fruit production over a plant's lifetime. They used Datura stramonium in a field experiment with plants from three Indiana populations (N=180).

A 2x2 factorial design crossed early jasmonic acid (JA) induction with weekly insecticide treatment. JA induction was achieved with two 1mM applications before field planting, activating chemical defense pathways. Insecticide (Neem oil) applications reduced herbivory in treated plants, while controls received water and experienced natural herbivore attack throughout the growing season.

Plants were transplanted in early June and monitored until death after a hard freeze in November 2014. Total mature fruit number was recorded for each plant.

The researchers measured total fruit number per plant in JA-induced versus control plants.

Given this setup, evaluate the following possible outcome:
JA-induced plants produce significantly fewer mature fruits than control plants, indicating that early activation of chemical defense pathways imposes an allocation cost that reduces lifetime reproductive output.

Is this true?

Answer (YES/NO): YES